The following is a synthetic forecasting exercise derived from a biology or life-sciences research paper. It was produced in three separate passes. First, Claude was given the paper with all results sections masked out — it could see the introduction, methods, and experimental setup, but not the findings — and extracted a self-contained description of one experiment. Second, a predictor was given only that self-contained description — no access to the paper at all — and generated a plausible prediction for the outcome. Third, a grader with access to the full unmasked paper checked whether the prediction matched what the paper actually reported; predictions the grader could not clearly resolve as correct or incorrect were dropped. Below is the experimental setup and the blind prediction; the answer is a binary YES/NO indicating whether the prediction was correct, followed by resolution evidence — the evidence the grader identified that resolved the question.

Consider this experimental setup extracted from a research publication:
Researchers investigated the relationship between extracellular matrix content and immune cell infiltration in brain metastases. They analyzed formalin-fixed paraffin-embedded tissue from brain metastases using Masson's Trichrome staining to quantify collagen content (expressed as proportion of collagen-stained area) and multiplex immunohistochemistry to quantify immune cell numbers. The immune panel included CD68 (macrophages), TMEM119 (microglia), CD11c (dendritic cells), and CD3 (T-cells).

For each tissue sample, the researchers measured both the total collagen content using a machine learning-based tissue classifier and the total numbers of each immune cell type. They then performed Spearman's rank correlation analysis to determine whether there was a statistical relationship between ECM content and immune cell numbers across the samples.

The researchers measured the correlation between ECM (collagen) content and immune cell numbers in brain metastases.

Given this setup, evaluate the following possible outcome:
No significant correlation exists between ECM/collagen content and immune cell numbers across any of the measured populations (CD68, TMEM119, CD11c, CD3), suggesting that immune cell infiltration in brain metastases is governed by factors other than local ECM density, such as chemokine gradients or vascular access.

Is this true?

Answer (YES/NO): NO